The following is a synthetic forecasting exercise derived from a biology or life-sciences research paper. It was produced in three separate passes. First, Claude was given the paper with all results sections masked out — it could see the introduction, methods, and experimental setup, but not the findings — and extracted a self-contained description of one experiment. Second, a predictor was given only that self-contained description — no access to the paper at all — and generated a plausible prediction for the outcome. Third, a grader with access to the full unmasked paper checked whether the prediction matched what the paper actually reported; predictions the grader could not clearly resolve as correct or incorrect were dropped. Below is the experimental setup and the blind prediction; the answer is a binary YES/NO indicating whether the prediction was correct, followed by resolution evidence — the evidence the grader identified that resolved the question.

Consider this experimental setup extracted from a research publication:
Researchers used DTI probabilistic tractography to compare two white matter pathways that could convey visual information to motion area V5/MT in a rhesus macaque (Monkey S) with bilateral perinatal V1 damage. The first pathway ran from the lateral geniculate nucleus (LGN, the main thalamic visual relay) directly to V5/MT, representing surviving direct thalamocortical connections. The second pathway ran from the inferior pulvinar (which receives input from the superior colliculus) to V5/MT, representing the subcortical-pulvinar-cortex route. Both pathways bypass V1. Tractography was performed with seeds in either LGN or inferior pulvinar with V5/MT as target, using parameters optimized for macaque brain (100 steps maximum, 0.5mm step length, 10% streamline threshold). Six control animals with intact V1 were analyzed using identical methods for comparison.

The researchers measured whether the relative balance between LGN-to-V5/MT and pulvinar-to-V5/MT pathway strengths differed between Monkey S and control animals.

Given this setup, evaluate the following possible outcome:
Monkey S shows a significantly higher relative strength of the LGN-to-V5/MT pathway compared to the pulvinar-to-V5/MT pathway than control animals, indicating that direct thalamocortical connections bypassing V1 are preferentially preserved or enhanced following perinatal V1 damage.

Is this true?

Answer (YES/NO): NO